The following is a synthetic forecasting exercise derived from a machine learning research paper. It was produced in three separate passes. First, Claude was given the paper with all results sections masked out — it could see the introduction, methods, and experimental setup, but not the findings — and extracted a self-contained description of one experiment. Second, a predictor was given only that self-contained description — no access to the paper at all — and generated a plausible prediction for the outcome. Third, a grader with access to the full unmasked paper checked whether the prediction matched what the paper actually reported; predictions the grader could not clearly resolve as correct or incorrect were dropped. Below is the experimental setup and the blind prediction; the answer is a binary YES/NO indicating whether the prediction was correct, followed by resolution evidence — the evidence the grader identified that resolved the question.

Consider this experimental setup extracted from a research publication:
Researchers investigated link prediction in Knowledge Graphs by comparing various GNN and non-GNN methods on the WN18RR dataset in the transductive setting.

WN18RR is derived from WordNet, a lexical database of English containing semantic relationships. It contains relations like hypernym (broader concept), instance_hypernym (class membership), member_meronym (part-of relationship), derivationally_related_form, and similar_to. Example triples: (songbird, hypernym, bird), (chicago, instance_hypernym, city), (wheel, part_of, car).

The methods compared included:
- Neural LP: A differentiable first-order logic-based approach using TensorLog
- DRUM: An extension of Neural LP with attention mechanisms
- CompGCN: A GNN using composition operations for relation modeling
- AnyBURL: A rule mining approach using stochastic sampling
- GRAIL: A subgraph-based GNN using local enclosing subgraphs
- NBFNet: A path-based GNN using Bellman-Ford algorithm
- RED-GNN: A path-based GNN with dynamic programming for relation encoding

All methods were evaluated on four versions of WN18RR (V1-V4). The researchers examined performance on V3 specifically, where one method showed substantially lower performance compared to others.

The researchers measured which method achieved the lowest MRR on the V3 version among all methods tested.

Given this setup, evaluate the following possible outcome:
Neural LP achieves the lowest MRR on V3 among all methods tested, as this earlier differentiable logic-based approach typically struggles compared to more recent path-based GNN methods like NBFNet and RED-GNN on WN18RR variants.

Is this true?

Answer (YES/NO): NO